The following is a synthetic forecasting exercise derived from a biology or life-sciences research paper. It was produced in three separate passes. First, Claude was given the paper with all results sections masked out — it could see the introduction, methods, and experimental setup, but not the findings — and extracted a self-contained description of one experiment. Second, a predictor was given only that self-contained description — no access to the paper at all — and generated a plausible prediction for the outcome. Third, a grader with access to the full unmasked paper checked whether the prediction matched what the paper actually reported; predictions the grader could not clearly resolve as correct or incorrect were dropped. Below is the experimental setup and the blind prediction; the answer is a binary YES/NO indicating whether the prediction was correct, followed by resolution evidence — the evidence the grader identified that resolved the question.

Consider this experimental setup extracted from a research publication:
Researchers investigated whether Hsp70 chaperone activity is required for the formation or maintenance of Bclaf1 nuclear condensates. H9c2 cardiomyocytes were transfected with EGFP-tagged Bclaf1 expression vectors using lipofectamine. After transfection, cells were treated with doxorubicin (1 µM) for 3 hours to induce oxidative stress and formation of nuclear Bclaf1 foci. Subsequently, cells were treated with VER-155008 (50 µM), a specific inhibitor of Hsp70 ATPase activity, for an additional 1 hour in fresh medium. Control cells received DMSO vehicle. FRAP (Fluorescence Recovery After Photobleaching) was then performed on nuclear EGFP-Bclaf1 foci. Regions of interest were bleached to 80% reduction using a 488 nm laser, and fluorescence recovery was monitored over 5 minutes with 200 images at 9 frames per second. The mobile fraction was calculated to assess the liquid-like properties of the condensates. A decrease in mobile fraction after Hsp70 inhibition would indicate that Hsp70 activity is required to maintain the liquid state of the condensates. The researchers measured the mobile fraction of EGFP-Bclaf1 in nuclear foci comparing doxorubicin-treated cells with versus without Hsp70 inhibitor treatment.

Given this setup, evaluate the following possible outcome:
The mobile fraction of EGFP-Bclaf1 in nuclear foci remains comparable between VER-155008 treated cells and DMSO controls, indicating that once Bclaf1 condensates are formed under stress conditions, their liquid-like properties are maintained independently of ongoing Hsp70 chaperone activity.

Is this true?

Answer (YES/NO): NO